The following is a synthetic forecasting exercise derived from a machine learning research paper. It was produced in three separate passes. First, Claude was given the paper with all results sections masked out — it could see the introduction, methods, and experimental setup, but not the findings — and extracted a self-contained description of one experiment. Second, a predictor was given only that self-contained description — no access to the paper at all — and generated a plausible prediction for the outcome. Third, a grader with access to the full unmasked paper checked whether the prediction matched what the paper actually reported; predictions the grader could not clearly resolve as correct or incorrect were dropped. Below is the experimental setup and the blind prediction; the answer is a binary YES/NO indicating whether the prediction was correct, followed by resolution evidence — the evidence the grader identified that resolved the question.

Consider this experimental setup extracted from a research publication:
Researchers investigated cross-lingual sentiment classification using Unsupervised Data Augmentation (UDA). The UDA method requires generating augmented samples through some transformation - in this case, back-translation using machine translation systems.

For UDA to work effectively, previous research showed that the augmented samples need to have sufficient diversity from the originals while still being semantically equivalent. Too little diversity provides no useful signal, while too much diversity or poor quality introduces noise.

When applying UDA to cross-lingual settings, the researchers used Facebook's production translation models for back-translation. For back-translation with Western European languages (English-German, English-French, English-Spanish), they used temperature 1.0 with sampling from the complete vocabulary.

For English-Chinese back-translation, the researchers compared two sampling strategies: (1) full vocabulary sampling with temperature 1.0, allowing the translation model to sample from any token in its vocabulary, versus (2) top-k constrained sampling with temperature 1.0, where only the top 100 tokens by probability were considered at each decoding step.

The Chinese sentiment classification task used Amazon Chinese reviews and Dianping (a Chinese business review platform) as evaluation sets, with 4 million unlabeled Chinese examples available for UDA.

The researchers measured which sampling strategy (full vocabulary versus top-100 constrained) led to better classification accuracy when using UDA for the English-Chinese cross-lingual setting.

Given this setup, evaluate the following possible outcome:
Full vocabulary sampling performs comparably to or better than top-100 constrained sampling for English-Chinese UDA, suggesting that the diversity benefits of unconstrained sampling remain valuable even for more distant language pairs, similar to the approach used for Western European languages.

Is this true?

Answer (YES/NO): NO